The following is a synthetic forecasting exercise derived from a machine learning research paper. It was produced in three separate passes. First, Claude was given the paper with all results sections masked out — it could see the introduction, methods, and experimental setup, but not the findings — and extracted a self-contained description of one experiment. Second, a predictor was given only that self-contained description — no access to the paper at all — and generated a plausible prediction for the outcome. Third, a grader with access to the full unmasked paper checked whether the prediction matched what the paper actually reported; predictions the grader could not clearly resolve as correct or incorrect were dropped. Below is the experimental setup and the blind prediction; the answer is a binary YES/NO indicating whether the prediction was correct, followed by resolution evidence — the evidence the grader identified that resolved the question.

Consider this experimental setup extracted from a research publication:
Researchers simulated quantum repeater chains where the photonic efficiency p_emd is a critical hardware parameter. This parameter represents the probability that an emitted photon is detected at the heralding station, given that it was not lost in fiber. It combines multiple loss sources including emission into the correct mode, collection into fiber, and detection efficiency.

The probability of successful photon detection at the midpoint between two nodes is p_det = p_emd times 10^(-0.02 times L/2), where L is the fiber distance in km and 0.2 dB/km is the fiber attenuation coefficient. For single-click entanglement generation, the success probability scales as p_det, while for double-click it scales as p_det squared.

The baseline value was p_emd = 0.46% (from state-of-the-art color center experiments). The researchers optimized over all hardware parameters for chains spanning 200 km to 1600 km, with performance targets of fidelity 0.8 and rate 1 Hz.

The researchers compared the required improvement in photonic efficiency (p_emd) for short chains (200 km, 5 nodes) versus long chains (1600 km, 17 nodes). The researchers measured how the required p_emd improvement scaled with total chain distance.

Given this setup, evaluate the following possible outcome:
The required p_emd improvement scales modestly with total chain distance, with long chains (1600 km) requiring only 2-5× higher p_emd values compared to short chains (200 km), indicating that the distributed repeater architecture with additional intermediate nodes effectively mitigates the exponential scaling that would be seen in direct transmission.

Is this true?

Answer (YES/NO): YES